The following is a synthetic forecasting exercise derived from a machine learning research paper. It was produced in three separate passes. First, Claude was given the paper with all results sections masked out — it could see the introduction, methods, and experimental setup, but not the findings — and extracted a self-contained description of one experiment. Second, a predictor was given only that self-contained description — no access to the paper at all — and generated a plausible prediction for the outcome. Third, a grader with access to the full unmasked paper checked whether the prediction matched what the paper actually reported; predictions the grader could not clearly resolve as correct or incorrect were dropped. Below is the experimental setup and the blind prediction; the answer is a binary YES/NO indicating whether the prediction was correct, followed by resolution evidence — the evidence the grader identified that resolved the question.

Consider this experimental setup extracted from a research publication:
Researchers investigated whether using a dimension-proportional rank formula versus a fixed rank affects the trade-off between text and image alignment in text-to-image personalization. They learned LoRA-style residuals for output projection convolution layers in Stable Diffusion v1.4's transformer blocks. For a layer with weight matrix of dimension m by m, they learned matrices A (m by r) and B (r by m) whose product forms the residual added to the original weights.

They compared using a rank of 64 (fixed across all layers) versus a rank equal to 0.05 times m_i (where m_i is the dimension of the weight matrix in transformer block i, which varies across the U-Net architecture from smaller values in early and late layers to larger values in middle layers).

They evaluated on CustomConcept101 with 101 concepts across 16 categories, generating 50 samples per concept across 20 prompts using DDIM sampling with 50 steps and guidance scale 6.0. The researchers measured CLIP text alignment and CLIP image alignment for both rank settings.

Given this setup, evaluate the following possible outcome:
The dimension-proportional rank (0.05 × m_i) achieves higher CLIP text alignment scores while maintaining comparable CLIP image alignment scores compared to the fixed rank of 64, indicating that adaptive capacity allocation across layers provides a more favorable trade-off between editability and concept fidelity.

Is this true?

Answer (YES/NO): NO